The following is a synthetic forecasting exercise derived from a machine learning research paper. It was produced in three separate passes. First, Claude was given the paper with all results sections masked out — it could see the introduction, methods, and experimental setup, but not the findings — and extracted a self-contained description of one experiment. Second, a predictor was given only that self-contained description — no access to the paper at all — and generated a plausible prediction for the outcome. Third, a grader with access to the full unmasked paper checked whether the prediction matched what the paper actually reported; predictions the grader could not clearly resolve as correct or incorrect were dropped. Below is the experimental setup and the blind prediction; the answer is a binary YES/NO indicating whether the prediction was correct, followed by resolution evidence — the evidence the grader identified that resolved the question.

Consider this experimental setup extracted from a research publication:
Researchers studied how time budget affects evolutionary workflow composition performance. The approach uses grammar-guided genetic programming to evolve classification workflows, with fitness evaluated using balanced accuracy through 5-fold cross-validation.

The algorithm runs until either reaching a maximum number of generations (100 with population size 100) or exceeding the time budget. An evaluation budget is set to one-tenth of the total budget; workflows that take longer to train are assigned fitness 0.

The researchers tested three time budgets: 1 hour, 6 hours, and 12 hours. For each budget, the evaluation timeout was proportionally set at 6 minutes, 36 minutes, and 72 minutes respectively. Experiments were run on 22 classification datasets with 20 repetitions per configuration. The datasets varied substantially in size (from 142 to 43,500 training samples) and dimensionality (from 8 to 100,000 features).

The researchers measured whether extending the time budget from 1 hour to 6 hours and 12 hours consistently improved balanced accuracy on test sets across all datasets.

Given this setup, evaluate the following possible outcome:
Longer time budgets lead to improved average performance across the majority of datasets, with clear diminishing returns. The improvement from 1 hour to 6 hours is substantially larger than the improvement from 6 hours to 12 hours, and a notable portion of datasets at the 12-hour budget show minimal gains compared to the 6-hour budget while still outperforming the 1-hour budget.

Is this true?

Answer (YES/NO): NO